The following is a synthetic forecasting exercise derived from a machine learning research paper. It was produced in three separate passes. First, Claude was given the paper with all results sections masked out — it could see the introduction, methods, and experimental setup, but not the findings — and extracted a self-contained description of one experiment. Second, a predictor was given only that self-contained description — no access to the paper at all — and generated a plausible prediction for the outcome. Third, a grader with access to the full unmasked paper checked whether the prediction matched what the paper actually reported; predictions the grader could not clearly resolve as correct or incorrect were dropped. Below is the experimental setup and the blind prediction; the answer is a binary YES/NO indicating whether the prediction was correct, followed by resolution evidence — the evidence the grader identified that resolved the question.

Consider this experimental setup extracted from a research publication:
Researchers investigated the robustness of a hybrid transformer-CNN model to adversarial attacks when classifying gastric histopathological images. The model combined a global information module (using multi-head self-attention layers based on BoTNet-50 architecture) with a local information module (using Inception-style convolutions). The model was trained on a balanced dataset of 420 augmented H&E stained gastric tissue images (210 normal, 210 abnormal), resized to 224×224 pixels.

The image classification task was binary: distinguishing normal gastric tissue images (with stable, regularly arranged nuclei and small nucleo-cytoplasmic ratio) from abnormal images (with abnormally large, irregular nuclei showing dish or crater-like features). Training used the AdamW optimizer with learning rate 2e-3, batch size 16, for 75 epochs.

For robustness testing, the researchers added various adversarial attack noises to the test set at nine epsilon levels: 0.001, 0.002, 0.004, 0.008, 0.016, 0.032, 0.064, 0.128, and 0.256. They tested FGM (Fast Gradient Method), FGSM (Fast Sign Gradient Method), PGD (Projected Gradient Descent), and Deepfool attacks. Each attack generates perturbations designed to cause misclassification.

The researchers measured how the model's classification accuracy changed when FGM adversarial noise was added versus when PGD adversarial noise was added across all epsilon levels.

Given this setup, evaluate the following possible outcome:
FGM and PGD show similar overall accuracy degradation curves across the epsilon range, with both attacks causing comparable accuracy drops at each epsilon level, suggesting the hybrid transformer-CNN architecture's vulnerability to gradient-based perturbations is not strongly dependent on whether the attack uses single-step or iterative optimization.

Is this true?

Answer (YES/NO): NO